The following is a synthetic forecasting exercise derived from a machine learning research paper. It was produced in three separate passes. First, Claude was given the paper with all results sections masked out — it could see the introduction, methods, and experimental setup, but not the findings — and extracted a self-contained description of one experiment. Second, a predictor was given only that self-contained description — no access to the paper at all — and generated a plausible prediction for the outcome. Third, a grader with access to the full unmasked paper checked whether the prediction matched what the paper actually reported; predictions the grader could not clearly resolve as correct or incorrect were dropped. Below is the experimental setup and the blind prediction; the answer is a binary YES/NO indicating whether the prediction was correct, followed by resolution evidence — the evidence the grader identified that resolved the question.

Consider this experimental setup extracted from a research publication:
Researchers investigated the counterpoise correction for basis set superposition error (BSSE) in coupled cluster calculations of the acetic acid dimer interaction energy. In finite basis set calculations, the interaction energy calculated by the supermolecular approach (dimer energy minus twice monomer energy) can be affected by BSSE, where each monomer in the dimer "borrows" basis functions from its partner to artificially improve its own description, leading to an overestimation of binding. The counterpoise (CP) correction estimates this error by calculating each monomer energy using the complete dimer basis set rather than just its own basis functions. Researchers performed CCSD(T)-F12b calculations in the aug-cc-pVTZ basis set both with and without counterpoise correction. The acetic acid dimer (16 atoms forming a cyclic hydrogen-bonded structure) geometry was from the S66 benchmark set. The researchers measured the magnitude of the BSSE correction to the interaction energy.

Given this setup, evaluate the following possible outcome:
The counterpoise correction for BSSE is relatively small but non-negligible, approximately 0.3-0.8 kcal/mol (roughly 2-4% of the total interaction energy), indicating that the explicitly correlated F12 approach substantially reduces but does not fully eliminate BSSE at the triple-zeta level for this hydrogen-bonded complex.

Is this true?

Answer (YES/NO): NO